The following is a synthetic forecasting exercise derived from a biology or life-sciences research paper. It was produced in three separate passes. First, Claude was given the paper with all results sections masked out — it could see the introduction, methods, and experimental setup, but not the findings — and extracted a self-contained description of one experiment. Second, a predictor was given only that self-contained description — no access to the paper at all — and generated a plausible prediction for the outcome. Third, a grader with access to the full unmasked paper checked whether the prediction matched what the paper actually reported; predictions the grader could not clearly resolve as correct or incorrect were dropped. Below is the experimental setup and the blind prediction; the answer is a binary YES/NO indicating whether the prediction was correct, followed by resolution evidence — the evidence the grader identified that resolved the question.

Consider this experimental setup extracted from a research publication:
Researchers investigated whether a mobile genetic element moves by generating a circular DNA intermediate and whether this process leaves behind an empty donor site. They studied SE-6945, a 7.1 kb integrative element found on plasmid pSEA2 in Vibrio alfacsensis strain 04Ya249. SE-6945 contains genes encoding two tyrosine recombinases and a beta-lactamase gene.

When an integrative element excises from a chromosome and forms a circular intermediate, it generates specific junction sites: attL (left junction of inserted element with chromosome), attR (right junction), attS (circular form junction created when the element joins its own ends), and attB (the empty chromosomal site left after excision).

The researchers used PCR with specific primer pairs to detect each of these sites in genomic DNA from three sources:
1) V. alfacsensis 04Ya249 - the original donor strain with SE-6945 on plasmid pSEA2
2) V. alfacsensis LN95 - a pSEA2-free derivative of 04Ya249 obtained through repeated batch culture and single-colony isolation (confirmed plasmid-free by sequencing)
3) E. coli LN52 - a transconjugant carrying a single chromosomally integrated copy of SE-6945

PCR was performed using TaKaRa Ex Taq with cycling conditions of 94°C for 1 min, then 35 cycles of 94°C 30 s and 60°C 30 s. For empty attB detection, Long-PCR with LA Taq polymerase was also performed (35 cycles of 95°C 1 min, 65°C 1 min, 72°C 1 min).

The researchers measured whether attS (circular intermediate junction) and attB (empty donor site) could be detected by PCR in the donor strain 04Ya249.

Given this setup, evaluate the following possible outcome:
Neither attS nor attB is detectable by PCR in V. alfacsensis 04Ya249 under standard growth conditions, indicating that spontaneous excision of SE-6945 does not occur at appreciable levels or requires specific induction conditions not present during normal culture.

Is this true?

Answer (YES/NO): NO